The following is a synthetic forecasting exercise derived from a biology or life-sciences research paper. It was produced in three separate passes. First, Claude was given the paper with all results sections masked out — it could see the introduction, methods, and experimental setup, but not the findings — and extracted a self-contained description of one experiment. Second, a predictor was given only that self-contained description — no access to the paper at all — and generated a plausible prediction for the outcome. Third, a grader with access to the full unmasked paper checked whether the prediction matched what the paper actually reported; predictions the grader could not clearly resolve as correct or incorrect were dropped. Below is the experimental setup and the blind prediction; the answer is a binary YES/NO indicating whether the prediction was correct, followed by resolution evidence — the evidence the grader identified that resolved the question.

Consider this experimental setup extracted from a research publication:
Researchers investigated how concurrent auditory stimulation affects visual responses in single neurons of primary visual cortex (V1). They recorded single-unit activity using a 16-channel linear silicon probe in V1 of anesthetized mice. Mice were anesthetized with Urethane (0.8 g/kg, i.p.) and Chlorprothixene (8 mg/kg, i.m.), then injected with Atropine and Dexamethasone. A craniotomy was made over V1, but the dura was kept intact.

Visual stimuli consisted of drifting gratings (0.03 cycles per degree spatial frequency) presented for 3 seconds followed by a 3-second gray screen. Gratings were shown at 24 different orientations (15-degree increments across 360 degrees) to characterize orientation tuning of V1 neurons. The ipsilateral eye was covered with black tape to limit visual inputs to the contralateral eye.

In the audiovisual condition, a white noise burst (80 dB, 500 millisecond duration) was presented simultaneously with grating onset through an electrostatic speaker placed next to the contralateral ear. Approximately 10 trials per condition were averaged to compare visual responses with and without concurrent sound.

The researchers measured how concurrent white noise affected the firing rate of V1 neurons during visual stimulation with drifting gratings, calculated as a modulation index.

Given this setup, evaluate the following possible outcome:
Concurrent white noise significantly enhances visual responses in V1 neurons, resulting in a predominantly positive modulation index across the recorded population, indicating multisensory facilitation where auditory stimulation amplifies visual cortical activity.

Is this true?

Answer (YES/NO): NO